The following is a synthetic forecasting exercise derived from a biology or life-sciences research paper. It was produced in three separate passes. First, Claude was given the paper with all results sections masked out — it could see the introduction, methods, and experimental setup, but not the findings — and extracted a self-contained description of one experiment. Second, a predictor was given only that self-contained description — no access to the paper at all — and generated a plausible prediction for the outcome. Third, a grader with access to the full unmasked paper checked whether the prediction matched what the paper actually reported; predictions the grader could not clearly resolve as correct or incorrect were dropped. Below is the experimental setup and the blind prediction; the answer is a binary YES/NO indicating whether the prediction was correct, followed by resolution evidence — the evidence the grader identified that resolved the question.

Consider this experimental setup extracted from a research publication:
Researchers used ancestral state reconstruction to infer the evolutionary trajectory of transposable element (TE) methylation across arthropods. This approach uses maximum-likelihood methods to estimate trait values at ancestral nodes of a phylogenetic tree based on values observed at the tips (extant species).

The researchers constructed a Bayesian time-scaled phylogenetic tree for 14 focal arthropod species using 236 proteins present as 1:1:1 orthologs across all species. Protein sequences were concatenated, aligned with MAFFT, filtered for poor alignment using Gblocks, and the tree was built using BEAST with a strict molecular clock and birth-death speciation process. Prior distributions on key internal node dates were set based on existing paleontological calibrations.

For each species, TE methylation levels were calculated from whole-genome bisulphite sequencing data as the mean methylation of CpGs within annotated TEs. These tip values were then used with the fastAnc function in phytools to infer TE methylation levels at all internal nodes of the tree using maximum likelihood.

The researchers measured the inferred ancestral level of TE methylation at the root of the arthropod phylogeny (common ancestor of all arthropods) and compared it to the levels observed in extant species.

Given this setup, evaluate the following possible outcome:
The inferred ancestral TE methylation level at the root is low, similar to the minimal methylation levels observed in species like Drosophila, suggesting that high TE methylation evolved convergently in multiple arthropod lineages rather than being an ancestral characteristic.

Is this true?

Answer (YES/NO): NO